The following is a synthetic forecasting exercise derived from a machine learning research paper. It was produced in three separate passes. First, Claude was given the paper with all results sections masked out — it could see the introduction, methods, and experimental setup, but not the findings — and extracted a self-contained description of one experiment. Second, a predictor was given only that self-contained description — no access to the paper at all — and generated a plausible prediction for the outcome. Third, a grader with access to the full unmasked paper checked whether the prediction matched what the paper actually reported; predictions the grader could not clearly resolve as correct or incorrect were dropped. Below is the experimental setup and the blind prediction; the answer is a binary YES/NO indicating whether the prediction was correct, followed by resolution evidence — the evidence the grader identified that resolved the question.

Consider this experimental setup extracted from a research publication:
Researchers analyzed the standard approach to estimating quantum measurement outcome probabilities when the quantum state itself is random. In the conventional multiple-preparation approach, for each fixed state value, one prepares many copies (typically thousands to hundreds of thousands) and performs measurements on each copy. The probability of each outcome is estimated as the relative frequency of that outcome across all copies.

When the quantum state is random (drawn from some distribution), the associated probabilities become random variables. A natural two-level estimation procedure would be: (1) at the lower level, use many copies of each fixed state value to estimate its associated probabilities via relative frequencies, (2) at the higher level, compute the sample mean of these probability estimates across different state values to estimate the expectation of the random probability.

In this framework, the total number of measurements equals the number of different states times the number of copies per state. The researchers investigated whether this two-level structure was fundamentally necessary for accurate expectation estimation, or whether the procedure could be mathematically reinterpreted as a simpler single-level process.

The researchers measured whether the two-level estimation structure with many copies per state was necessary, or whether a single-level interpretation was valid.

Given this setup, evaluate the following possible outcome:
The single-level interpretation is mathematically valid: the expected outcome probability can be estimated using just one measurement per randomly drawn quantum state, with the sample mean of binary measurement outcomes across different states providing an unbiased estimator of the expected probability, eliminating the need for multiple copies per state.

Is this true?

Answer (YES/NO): YES